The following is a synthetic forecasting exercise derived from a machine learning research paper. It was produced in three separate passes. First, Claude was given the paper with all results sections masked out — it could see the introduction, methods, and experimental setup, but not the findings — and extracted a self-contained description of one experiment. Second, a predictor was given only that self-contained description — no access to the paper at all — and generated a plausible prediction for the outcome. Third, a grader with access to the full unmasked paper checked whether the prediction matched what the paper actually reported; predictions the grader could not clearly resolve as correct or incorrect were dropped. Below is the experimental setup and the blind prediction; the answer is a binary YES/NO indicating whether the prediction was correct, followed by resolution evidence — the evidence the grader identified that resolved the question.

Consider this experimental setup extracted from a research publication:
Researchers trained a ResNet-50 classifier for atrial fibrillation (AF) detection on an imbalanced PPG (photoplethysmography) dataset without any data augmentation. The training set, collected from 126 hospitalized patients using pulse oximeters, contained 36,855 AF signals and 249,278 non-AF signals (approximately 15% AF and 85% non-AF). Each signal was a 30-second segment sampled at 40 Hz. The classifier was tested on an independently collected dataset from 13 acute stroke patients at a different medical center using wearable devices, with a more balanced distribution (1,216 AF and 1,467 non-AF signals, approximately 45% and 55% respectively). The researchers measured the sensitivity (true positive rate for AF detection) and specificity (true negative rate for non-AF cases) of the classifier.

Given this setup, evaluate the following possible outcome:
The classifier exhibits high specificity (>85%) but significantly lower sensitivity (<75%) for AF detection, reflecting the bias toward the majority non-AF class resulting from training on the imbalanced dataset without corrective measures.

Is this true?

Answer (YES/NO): YES